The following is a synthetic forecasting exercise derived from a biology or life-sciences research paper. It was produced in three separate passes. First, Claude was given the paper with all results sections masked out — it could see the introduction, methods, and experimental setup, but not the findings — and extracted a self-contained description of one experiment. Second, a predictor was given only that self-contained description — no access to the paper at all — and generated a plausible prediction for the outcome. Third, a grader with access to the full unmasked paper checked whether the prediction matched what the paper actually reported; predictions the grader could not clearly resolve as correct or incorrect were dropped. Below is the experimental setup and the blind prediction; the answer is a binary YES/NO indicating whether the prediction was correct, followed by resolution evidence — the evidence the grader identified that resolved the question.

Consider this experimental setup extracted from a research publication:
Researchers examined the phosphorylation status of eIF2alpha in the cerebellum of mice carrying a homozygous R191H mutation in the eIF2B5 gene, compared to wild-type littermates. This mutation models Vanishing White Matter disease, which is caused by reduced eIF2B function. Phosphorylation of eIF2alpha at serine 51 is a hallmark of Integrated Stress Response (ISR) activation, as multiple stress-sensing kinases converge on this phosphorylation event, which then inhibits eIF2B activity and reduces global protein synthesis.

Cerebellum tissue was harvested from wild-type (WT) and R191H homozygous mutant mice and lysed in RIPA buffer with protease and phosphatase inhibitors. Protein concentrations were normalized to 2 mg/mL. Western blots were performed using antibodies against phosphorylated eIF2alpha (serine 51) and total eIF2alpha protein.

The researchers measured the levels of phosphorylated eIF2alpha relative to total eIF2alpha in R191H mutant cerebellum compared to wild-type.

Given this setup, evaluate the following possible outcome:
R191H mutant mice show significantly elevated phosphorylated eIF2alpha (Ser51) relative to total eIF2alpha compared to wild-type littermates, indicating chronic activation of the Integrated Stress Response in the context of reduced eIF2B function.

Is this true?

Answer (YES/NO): NO